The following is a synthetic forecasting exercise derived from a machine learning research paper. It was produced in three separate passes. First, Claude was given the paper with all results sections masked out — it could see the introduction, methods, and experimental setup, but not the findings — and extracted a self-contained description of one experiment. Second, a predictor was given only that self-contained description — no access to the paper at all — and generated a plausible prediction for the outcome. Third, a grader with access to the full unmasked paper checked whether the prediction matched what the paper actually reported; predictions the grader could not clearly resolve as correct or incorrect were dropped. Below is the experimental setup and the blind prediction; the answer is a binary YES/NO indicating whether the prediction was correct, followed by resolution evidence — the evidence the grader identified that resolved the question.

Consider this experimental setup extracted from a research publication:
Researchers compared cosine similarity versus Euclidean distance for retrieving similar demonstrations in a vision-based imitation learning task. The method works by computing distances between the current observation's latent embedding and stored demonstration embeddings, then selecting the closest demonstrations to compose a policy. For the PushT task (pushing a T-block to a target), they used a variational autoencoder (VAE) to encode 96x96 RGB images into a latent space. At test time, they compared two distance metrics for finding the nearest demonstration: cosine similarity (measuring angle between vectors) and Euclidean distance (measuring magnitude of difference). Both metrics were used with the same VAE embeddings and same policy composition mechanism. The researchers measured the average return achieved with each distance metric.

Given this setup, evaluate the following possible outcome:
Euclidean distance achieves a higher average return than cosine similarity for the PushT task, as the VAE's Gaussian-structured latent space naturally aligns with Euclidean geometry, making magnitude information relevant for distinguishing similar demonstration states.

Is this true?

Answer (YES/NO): NO